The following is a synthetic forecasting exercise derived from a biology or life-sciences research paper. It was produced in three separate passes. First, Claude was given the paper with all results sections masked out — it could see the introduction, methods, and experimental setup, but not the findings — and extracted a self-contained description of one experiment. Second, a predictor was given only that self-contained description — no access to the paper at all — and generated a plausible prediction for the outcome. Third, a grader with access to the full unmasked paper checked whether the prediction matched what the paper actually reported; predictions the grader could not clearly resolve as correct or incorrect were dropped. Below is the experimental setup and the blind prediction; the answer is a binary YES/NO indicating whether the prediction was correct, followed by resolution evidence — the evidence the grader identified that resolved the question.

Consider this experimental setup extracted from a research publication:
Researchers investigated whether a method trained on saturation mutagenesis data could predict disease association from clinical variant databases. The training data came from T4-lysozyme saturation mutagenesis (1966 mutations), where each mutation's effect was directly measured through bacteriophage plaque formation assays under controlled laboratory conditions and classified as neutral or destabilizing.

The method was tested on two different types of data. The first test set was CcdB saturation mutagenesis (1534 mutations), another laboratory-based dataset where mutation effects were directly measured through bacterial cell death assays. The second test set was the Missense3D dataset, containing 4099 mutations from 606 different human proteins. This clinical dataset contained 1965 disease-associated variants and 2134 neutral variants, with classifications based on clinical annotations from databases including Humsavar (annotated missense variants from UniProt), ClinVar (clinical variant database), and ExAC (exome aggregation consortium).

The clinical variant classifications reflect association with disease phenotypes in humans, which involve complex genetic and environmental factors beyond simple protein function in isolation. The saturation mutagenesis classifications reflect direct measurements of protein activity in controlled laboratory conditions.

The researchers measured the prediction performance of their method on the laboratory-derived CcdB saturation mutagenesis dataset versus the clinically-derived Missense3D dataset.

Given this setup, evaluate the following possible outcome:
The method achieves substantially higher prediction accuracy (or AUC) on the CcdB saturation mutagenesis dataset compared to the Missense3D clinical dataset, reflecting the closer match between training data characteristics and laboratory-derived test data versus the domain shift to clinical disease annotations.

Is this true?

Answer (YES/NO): YES